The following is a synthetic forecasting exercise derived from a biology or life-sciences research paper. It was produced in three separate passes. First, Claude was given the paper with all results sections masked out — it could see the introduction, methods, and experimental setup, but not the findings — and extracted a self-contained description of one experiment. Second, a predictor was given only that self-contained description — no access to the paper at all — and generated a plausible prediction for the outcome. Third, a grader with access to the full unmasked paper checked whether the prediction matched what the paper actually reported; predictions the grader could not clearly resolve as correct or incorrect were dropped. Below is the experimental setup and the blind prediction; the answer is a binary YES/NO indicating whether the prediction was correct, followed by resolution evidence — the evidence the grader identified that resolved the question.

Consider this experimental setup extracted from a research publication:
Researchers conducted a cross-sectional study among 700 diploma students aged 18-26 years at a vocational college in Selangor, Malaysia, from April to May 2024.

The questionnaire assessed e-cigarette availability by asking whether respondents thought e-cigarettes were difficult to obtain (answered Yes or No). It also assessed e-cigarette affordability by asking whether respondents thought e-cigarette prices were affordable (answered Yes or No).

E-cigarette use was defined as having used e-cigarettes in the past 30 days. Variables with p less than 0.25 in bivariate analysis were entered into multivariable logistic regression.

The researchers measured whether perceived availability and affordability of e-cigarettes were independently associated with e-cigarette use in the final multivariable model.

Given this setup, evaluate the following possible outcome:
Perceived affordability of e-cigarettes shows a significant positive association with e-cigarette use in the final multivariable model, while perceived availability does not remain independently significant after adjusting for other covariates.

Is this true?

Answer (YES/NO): NO